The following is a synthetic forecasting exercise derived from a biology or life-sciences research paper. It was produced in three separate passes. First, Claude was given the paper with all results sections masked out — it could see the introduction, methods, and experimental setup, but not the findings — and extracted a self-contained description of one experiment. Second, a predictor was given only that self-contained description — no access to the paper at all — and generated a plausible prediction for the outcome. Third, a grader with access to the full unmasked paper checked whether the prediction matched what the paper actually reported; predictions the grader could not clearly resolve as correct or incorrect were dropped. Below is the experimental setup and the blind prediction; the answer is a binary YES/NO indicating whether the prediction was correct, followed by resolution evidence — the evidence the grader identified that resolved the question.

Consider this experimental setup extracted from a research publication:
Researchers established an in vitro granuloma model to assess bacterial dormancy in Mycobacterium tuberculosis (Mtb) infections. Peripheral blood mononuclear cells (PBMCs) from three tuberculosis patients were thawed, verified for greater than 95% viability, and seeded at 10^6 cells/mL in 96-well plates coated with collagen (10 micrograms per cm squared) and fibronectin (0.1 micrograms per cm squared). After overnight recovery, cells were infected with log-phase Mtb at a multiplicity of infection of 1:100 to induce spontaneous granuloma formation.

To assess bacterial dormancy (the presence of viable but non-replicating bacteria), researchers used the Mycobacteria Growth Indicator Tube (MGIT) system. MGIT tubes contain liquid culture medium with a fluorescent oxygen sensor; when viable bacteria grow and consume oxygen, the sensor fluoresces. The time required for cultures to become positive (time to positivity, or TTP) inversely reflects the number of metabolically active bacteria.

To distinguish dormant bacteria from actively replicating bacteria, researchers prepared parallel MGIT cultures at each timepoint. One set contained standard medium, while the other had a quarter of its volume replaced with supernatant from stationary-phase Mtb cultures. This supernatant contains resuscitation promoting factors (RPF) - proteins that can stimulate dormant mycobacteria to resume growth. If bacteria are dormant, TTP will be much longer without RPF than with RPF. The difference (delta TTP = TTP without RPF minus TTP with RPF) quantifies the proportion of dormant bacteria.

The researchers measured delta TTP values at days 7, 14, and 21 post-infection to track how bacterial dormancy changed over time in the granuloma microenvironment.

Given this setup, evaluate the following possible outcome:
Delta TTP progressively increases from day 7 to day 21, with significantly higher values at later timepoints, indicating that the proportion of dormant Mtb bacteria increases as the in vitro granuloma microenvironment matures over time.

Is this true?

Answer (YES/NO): NO